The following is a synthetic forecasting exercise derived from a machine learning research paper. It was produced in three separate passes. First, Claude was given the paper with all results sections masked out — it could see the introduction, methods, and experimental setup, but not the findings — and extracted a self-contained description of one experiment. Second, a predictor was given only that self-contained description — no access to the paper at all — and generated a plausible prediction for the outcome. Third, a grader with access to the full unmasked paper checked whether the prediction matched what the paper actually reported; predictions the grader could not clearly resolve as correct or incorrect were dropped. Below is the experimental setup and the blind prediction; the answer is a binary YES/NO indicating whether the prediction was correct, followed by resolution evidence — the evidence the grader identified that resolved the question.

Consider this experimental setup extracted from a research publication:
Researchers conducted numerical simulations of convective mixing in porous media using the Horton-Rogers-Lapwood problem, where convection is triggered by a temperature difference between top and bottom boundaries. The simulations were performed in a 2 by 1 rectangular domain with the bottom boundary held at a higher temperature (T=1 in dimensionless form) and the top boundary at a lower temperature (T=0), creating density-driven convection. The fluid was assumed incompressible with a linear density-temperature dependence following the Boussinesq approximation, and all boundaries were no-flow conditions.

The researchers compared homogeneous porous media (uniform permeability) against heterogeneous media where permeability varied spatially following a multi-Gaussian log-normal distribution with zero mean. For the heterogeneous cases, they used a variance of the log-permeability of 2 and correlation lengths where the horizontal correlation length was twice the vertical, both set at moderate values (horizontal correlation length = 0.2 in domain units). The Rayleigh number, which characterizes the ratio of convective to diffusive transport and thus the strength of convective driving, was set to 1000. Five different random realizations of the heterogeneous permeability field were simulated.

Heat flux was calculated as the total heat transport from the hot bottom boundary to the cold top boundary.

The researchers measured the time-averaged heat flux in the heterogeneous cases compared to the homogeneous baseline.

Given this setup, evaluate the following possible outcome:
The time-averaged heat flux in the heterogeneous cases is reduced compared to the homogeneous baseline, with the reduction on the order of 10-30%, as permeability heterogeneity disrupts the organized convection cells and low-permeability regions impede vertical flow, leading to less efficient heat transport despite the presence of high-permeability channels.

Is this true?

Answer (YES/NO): NO